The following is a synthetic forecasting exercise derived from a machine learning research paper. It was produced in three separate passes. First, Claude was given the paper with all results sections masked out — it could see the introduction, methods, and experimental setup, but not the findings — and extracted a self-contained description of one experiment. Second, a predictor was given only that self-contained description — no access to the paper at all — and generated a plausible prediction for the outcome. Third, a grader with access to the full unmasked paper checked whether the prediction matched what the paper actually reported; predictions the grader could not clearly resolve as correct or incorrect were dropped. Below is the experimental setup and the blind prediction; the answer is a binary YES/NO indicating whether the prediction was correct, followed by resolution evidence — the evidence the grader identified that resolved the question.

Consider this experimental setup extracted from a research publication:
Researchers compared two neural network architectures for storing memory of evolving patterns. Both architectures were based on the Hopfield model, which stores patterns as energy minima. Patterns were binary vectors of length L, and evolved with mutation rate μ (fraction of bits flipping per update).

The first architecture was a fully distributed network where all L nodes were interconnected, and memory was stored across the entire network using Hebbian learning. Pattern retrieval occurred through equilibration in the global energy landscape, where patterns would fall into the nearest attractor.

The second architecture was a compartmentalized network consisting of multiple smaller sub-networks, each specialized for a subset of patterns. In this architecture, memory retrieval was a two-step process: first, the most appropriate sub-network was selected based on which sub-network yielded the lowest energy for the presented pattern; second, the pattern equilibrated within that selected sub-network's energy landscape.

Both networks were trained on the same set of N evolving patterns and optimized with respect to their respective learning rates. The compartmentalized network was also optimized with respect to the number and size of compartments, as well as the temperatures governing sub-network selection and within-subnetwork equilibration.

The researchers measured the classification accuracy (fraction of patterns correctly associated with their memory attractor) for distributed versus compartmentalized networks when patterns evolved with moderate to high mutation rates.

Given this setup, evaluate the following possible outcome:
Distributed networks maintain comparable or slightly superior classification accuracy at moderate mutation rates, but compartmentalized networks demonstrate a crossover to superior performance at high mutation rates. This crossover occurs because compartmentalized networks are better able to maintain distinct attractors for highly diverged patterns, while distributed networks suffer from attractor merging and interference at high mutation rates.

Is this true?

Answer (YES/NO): NO